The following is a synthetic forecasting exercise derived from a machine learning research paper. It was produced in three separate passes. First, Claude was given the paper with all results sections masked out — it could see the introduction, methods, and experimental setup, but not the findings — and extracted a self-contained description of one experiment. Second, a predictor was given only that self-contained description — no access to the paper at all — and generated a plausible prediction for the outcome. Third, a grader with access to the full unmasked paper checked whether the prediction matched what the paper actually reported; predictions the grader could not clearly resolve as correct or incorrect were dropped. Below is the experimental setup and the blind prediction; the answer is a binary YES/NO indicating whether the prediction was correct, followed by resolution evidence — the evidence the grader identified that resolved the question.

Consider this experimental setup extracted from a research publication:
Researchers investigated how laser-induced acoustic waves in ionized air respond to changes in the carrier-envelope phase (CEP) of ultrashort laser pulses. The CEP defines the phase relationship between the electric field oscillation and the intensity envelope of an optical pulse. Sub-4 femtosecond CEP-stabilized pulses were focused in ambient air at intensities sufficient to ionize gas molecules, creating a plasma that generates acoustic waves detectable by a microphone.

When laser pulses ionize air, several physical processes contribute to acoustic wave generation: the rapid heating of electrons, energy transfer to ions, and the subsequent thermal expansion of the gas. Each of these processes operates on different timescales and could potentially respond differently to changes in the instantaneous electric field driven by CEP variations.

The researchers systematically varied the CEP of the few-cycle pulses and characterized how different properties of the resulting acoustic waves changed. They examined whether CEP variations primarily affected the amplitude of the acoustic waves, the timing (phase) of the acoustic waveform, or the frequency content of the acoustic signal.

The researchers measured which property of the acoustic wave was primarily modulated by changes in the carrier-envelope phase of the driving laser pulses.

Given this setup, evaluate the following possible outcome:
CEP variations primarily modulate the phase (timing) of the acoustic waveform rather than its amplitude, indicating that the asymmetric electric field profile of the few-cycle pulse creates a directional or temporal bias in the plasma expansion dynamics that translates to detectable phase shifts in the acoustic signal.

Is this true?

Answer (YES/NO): NO